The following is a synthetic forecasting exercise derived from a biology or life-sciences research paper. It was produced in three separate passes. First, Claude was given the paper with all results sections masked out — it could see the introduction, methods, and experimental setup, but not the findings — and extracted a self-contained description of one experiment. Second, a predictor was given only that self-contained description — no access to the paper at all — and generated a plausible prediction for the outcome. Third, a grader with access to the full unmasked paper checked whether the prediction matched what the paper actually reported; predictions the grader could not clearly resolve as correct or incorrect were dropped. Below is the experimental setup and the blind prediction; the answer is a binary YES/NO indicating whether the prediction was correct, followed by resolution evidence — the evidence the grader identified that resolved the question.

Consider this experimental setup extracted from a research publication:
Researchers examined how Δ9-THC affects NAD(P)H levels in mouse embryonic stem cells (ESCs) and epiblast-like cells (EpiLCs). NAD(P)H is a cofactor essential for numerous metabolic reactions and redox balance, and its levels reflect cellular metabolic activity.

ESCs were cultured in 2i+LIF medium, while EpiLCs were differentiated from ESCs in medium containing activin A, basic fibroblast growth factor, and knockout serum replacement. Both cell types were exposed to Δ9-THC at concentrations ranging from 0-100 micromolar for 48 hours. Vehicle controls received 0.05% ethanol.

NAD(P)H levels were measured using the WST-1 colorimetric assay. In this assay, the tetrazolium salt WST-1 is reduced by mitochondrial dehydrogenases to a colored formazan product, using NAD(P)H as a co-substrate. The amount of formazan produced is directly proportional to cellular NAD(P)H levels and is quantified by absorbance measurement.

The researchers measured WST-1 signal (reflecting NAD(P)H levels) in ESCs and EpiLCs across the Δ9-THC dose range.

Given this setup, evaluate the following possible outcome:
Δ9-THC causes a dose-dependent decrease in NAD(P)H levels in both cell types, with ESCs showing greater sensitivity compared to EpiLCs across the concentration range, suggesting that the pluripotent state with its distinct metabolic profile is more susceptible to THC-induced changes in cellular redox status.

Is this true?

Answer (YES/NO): NO